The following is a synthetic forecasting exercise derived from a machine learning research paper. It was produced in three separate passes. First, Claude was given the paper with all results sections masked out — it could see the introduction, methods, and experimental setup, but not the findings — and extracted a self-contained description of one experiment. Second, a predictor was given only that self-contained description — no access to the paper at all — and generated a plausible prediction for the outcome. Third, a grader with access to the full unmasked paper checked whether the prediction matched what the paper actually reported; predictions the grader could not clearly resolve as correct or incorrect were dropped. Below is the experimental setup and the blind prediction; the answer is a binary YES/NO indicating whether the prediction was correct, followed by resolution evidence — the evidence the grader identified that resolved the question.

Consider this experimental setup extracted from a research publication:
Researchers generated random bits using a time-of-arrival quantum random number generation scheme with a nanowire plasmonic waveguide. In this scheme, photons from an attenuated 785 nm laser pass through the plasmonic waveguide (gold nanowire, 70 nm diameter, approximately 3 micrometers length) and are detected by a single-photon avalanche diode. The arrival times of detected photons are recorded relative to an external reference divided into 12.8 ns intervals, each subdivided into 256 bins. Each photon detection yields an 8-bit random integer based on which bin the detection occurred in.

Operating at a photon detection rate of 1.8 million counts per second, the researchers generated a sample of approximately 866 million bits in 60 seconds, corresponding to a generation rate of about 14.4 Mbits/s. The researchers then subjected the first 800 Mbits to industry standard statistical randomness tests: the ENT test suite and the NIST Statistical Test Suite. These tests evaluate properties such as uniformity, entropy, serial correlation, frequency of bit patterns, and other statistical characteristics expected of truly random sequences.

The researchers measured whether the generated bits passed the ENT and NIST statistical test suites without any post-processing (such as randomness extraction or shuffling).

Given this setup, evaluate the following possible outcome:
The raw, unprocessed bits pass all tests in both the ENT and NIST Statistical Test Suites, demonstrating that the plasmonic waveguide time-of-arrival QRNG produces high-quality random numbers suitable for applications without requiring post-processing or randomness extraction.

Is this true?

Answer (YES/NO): YES